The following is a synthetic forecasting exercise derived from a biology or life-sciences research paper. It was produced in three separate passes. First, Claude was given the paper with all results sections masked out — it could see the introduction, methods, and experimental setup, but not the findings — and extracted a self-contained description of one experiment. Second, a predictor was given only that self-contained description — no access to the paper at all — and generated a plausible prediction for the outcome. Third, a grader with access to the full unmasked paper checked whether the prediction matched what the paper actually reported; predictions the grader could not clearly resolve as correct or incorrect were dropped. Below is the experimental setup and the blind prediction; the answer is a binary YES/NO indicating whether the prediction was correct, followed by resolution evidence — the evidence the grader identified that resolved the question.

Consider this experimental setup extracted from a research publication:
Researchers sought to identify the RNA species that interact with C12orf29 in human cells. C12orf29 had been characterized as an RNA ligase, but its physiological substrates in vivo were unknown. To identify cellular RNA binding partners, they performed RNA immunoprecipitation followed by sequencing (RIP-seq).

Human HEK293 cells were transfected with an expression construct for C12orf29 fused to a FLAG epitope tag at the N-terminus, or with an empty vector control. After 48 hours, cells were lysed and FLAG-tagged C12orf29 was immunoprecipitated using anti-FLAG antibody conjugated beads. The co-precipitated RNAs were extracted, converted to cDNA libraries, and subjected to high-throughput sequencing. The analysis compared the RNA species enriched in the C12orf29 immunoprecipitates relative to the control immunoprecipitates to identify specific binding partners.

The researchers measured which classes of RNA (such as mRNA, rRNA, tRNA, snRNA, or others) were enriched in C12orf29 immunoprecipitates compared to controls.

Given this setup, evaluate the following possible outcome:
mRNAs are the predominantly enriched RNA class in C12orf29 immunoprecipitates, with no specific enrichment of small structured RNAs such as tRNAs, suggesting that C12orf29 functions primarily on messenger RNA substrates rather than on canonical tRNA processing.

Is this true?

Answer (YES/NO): NO